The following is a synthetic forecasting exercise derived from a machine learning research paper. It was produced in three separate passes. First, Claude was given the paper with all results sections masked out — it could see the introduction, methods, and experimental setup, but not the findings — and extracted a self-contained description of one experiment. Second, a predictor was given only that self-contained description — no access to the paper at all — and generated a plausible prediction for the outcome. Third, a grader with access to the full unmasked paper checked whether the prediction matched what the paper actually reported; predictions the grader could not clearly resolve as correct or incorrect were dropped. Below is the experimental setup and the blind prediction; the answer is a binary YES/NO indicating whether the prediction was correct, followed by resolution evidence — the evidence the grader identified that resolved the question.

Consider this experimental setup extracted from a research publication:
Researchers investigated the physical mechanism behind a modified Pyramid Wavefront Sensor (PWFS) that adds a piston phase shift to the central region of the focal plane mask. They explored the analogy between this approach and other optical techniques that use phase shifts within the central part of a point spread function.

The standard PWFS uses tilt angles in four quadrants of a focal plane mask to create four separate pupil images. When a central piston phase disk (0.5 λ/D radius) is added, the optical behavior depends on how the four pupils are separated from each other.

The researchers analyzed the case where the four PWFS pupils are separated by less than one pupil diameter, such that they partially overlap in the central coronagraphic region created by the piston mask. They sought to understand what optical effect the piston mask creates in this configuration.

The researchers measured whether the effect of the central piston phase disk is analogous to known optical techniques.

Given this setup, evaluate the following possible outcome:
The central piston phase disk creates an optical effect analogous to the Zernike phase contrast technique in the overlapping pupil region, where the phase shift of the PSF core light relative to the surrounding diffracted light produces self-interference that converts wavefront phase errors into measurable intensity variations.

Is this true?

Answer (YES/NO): YES